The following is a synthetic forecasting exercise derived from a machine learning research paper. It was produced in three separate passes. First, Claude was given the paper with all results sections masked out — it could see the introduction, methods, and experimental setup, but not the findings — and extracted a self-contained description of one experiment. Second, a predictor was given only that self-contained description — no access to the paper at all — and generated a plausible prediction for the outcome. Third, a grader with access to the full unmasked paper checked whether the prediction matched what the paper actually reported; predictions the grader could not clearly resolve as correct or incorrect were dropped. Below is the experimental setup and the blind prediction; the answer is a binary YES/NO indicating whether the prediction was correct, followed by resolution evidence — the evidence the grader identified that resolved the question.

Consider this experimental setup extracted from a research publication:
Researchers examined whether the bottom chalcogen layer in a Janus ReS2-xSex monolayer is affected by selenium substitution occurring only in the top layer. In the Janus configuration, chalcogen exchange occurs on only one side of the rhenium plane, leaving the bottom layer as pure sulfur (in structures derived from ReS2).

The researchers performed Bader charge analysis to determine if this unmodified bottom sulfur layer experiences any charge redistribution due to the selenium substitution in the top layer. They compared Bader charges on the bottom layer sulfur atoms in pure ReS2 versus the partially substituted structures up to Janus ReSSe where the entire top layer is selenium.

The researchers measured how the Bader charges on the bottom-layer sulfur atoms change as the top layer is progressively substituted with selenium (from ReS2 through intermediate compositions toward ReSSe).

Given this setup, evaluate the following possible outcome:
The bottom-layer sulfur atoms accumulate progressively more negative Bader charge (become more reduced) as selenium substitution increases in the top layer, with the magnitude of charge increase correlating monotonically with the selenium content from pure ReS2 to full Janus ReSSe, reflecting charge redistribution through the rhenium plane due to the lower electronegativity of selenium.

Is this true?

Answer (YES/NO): NO